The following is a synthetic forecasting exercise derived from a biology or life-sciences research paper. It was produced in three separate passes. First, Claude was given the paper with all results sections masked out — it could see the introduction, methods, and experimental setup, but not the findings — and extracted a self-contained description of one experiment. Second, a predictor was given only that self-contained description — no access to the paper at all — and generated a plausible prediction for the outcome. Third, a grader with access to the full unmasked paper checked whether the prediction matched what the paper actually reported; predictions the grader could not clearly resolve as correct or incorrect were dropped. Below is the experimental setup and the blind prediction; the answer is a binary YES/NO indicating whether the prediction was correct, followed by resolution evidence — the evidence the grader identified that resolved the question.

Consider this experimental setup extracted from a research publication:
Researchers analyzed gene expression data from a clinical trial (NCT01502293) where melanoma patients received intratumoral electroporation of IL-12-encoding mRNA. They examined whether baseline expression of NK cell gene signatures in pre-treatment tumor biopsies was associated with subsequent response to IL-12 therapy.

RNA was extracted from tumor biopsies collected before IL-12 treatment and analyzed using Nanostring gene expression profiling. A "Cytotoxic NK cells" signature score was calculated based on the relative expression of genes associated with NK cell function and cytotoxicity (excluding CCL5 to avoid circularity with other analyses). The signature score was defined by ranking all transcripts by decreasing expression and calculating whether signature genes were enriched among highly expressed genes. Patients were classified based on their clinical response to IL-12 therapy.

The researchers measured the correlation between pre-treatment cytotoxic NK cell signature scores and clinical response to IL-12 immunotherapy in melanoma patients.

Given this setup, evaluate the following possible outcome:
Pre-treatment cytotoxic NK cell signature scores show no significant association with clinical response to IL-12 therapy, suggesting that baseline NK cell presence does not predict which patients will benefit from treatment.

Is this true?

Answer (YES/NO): NO